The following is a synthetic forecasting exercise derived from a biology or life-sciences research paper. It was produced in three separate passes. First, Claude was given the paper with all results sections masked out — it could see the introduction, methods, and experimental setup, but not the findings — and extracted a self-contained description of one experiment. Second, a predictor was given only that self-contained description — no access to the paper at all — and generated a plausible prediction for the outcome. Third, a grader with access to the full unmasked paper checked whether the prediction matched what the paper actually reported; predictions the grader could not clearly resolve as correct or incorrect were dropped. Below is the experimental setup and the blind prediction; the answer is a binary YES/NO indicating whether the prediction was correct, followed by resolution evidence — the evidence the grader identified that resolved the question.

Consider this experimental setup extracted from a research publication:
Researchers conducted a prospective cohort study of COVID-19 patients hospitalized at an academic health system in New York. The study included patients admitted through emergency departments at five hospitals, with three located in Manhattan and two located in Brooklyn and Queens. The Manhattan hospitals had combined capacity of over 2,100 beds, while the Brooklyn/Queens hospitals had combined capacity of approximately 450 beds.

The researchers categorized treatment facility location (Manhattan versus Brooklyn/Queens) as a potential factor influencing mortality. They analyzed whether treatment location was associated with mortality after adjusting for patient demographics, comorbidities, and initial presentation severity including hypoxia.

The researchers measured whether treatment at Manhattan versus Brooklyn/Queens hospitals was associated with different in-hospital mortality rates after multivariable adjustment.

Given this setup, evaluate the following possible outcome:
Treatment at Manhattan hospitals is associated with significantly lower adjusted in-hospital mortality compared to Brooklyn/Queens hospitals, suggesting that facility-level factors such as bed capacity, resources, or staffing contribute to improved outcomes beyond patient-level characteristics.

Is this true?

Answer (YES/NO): NO